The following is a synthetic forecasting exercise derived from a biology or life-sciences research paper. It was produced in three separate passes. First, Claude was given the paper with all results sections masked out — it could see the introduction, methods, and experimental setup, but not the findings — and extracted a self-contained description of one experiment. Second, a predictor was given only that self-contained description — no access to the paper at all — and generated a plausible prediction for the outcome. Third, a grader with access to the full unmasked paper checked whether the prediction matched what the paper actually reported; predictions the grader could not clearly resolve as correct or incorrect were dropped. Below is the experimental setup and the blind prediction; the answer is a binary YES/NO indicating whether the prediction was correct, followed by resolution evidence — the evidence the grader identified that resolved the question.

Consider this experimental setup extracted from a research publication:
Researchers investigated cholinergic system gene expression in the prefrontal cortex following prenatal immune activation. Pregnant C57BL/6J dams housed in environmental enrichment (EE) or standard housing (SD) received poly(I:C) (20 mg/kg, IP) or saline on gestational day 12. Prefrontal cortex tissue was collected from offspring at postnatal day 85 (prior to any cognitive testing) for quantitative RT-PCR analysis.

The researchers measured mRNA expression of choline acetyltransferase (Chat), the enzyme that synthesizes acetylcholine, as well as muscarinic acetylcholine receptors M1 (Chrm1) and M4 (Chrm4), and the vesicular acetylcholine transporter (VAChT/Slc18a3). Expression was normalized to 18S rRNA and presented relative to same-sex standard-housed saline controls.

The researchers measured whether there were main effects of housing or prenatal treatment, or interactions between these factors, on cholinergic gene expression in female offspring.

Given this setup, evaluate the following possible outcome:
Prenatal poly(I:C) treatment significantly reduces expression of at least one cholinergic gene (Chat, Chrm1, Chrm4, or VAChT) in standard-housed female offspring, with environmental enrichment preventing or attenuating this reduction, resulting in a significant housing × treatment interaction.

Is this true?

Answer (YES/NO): NO